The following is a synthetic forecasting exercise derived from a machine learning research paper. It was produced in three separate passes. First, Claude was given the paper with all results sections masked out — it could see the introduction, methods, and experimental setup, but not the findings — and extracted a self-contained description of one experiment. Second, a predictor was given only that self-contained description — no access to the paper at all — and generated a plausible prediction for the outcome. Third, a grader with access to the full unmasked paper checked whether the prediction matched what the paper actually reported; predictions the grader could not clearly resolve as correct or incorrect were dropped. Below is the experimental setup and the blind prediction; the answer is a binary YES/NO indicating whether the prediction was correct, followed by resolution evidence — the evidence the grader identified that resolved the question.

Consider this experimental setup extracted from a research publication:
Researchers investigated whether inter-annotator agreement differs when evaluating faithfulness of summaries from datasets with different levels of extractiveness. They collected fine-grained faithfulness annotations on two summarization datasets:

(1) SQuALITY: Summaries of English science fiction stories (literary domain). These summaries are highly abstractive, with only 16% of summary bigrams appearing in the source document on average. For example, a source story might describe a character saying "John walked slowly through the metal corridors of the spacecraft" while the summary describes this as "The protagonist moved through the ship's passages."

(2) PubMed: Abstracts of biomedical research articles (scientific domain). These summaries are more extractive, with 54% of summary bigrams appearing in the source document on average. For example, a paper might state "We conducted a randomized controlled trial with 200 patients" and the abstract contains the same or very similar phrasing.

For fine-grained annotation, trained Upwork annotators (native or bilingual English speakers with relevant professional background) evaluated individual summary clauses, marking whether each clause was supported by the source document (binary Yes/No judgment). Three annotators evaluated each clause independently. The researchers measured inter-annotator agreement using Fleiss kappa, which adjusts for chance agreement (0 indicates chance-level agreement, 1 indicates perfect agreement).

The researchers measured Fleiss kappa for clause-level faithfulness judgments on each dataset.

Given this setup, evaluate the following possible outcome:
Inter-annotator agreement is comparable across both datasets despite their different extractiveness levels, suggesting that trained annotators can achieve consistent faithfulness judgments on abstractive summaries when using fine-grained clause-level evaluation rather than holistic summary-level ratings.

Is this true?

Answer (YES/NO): NO